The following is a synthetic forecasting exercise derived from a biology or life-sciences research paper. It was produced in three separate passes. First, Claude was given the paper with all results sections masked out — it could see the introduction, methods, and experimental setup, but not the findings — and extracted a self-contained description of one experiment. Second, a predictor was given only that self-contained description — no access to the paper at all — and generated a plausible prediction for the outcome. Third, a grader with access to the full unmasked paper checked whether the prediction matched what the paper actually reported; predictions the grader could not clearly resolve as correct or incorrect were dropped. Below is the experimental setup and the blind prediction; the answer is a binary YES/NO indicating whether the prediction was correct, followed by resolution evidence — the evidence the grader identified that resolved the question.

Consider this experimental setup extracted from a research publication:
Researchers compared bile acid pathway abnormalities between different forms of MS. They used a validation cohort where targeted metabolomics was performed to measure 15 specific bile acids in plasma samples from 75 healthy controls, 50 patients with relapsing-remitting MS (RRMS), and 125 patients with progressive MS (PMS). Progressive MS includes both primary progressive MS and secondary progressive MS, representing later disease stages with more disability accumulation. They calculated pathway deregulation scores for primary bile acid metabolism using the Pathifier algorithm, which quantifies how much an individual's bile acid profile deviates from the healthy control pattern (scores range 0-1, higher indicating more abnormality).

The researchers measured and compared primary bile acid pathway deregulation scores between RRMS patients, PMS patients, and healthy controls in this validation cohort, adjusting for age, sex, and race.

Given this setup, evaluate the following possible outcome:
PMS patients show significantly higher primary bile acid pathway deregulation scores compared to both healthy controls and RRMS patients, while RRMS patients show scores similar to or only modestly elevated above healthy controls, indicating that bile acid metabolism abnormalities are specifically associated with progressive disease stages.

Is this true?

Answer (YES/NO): NO